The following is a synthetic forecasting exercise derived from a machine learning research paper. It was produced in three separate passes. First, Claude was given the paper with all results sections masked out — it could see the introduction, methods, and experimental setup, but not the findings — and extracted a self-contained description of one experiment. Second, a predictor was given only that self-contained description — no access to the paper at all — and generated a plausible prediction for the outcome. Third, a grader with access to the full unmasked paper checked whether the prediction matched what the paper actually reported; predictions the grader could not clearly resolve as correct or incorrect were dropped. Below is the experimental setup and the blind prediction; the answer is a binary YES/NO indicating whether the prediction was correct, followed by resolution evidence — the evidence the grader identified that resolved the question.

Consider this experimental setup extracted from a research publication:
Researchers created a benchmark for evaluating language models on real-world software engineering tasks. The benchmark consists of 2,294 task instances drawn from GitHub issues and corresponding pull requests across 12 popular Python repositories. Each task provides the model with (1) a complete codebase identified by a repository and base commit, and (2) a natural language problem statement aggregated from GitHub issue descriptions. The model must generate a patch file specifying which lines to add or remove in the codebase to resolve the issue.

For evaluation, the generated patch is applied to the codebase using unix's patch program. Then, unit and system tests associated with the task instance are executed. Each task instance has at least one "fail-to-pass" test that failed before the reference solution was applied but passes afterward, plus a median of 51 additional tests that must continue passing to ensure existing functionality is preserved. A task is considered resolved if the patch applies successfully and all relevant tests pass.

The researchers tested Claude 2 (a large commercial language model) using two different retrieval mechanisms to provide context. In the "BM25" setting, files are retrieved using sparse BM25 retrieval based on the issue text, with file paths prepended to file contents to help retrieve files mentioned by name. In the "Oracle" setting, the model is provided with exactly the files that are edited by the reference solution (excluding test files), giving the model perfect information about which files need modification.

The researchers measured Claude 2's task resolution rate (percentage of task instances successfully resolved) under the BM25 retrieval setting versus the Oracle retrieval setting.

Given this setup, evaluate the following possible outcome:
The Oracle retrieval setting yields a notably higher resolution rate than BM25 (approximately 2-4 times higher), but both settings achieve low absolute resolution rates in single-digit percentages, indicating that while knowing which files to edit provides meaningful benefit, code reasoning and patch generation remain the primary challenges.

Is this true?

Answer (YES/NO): YES